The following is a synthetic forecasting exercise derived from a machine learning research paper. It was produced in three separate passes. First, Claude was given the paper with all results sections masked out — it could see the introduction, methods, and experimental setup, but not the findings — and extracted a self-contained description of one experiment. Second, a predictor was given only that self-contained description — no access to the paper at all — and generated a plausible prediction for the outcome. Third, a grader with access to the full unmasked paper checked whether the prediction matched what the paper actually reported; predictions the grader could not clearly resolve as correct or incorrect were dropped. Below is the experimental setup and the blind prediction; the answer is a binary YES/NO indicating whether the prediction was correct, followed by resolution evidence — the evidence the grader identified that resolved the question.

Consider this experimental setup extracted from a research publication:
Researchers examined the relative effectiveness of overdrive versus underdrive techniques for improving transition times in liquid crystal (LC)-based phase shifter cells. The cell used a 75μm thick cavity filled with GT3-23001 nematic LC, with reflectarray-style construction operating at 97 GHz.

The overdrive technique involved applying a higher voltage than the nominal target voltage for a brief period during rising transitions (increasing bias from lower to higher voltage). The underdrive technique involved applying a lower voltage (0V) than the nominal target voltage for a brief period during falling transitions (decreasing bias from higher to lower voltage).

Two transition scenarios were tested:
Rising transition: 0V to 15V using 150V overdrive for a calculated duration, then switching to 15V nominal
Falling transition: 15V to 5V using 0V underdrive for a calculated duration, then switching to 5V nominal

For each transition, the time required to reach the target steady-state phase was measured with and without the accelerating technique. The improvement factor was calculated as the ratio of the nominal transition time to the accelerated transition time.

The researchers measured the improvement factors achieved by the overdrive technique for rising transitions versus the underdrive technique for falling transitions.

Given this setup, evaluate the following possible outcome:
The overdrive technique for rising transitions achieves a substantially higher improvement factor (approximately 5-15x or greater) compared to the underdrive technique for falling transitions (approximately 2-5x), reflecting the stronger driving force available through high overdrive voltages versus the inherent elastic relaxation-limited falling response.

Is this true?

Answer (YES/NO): YES